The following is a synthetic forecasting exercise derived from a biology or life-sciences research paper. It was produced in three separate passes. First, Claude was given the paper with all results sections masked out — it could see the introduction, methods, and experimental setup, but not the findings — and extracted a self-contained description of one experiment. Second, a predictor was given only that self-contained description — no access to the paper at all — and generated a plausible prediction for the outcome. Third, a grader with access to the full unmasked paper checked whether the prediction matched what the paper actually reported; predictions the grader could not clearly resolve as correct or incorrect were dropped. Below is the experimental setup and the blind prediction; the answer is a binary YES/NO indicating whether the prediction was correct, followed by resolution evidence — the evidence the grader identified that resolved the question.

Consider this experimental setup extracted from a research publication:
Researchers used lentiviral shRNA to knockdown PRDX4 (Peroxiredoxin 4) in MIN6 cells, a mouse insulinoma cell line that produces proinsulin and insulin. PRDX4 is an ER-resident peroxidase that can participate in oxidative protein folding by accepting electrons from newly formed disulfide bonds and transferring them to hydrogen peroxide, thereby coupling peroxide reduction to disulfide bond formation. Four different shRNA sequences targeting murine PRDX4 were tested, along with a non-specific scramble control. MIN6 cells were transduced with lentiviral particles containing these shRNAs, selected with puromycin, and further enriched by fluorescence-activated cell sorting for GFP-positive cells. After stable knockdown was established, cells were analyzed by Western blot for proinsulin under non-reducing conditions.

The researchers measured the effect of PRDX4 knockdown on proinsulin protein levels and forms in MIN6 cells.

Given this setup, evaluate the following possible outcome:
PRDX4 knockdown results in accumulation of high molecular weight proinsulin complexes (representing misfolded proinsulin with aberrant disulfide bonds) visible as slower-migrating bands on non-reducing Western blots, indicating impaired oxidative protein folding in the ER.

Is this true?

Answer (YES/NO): NO